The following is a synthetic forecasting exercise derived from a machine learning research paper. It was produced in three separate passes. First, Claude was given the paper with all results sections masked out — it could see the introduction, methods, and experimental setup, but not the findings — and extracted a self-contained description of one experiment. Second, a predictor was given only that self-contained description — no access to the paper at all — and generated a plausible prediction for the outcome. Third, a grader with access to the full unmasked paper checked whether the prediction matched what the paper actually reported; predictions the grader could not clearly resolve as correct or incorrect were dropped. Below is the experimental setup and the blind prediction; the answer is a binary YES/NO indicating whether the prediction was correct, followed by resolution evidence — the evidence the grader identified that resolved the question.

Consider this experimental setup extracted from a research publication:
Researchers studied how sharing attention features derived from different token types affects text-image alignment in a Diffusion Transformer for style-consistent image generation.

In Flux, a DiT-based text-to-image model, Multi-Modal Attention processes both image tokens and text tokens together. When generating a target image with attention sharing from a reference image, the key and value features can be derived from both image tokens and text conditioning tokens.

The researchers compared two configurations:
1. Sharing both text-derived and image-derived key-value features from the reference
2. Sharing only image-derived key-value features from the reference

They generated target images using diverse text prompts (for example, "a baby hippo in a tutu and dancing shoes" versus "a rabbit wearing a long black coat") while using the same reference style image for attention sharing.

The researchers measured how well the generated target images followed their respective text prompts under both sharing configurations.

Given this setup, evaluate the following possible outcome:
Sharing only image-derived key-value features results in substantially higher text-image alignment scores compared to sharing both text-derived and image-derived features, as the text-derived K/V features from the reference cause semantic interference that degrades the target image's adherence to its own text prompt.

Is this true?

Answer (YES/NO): NO